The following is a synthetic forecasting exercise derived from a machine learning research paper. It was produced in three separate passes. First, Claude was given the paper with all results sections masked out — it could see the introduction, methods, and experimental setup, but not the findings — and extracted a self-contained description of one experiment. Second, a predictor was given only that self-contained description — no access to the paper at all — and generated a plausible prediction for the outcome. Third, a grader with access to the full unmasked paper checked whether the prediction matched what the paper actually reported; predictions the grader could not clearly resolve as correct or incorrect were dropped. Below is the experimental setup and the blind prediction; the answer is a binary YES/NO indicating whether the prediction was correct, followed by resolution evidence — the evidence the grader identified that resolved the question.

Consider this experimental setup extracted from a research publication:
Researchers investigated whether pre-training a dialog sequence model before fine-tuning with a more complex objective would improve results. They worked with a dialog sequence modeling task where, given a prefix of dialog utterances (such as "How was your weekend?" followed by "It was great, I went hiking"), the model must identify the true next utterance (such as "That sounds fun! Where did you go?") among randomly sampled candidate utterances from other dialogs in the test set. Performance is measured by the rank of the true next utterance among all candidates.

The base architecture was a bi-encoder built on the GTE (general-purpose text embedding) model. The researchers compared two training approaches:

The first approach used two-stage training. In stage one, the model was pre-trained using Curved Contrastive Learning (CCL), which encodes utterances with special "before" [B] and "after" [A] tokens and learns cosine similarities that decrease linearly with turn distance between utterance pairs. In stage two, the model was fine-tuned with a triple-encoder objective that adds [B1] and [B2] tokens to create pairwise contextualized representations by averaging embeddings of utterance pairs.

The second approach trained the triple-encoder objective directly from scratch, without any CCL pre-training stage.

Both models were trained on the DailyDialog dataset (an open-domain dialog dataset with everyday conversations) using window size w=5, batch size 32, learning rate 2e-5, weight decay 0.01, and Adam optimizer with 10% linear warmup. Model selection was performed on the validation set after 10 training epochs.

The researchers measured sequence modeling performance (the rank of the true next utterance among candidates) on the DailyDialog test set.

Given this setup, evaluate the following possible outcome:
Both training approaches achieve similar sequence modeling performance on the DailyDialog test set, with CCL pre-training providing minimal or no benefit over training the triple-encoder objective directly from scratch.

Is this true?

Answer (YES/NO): NO